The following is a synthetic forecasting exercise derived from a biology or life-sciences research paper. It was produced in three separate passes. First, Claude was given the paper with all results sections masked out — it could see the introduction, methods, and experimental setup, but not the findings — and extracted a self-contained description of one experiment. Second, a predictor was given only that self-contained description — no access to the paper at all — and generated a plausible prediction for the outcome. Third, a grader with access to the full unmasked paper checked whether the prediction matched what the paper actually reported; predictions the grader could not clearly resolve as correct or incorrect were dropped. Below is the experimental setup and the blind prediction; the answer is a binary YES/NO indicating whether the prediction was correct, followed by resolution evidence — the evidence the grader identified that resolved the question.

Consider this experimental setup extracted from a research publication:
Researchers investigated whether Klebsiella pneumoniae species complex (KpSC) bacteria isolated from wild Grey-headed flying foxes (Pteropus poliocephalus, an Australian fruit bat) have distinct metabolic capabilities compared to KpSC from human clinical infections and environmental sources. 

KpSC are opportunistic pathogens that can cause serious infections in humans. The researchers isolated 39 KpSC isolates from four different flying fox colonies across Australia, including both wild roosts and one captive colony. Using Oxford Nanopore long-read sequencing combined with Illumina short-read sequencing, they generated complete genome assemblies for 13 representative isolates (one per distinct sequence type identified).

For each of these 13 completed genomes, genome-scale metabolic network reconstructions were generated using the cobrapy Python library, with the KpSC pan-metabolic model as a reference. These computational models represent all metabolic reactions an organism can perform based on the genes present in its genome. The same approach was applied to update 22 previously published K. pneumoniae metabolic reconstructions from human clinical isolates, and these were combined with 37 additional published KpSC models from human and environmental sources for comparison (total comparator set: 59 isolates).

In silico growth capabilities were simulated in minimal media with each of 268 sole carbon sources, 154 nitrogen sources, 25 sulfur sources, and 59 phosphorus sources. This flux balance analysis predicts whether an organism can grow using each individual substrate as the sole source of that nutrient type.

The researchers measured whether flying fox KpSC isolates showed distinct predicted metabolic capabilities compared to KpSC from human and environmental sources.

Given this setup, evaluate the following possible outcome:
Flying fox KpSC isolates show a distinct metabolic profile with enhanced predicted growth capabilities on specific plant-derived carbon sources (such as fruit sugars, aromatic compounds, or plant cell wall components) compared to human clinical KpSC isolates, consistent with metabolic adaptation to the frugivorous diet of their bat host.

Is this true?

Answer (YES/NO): NO